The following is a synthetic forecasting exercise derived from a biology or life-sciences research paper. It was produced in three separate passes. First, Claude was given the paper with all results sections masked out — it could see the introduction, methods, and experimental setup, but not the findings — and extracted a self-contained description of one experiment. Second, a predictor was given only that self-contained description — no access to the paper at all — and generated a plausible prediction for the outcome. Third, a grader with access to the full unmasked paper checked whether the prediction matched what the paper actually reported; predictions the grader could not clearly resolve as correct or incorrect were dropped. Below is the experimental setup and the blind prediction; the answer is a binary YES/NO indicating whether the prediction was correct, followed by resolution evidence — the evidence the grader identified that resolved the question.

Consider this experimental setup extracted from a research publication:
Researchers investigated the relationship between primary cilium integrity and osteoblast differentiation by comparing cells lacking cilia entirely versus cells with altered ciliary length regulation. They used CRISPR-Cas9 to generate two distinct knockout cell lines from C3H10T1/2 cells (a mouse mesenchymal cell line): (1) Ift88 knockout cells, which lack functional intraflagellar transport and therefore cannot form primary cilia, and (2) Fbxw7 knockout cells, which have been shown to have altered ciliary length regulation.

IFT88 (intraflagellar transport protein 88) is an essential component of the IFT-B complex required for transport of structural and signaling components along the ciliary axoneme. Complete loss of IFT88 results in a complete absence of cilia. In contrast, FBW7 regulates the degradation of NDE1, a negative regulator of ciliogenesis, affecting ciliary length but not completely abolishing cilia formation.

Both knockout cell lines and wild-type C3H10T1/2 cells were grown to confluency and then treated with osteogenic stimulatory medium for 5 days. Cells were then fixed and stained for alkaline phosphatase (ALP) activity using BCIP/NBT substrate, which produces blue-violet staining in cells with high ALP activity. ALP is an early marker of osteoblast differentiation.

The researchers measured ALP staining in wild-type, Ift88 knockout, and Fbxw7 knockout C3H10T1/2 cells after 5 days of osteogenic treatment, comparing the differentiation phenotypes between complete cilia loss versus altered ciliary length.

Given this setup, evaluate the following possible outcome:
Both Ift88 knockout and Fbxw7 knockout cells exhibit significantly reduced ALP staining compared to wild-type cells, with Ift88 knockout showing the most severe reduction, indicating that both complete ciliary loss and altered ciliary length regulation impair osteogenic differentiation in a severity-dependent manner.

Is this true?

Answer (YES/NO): YES